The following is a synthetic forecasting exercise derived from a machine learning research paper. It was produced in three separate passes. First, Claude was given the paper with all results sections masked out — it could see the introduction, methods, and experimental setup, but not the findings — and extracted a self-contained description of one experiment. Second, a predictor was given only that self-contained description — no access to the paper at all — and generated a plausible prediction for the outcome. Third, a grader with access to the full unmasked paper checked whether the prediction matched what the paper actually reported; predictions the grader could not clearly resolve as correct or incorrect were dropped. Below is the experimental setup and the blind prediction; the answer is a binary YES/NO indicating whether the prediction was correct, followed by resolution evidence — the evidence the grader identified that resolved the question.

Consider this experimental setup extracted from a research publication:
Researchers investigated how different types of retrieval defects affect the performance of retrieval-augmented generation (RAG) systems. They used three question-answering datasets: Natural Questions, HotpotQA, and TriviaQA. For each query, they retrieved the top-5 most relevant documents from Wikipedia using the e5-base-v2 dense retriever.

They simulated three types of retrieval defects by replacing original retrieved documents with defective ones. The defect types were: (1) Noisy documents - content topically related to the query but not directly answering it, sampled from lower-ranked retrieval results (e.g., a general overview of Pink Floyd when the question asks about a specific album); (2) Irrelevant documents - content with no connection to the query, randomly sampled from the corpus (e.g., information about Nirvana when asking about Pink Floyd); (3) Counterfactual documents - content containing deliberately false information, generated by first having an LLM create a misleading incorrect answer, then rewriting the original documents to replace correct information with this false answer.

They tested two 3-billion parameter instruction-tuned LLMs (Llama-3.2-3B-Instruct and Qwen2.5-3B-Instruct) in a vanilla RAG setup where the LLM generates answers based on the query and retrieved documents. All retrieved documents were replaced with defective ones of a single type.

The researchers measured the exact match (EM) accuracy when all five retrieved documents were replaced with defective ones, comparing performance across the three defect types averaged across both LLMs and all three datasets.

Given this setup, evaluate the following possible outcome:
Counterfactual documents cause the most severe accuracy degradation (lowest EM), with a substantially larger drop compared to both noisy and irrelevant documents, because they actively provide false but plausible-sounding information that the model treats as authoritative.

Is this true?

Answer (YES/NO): NO